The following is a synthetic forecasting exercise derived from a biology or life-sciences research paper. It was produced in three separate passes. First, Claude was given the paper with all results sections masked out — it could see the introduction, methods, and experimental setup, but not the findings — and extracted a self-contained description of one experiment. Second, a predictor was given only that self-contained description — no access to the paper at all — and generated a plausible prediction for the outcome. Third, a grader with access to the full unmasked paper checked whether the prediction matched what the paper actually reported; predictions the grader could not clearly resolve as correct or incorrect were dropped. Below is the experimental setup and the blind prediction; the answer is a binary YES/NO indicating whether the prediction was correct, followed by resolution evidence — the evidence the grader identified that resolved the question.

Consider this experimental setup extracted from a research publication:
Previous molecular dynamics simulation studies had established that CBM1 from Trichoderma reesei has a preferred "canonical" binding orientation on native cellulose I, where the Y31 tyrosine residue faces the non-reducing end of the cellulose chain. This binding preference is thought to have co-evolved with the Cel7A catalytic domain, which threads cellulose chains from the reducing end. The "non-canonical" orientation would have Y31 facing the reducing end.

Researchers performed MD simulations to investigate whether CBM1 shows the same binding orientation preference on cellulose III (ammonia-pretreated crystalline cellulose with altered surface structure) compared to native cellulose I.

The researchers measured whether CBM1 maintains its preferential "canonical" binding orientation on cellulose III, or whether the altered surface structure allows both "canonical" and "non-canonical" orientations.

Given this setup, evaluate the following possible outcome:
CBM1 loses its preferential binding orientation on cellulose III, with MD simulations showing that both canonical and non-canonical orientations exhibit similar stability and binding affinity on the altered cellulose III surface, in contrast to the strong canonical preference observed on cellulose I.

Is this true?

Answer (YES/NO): YES